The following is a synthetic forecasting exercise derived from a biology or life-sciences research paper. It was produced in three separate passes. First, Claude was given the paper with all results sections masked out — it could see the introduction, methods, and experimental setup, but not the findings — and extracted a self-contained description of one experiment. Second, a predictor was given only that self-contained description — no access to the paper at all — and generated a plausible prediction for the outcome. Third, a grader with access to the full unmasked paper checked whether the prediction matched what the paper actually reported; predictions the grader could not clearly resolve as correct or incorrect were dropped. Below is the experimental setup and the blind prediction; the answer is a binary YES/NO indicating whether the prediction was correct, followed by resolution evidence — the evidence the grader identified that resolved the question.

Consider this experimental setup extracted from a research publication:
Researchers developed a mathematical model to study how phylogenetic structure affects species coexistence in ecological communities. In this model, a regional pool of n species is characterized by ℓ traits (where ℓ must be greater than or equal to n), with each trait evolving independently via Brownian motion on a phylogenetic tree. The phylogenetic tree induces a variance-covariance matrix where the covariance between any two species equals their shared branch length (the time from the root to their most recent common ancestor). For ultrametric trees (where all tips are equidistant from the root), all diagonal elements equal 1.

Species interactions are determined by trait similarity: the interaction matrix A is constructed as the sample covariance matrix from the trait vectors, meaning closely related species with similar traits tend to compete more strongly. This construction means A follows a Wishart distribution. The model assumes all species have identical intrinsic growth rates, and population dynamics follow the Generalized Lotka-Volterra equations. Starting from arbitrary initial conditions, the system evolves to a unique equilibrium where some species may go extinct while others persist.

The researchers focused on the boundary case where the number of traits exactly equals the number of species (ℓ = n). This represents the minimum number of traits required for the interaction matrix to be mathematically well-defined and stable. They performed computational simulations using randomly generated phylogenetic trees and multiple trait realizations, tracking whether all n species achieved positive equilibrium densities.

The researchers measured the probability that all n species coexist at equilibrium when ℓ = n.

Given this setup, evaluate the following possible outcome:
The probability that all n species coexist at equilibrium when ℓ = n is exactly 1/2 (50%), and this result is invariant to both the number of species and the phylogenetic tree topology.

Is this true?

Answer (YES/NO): NO